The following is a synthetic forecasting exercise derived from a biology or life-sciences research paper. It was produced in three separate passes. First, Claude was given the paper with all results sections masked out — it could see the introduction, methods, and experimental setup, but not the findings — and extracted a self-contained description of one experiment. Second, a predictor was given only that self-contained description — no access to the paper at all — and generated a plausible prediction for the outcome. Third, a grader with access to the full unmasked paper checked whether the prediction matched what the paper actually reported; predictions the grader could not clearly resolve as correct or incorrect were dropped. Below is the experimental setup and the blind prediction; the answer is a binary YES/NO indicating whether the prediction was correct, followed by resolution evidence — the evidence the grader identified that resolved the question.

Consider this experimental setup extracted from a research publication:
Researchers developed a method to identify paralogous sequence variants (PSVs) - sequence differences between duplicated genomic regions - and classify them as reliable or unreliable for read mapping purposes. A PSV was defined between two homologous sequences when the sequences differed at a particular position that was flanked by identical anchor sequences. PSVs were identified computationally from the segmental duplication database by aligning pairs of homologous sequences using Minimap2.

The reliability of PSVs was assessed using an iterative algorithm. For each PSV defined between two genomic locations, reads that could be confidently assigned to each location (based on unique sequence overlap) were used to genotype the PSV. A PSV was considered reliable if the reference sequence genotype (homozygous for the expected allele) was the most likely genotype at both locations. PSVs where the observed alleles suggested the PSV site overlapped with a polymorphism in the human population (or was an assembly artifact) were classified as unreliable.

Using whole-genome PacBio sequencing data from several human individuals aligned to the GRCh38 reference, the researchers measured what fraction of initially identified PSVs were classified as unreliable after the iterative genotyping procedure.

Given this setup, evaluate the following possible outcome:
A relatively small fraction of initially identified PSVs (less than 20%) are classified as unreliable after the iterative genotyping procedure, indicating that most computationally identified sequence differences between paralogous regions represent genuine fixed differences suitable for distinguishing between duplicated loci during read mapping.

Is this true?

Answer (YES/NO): NO